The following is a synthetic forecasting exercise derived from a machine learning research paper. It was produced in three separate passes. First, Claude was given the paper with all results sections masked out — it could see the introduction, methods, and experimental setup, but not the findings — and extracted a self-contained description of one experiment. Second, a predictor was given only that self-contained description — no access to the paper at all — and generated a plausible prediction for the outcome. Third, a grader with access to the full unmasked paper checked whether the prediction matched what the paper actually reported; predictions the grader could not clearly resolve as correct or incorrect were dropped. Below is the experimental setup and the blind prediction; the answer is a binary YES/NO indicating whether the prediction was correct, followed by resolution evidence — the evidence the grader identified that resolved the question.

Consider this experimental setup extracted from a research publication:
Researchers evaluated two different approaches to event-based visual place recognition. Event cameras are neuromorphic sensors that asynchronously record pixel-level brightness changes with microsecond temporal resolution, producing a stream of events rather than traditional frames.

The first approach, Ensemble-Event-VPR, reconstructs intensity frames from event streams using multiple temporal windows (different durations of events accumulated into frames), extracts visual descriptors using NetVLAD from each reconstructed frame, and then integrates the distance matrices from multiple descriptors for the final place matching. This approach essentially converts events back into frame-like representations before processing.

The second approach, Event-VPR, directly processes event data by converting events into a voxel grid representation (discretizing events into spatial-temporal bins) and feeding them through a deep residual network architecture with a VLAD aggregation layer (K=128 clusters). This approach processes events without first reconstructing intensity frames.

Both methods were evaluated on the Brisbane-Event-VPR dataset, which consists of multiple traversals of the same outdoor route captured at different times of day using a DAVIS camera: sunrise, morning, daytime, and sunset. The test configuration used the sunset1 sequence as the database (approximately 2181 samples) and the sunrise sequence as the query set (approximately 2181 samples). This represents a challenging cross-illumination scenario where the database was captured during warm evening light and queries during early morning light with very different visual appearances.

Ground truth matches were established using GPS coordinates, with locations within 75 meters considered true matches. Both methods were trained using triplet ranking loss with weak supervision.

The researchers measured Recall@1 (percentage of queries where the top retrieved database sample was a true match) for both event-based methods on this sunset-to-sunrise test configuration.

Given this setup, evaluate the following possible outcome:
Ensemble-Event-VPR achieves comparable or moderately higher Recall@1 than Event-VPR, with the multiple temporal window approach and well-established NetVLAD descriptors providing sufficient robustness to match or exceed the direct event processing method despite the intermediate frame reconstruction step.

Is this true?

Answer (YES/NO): NO